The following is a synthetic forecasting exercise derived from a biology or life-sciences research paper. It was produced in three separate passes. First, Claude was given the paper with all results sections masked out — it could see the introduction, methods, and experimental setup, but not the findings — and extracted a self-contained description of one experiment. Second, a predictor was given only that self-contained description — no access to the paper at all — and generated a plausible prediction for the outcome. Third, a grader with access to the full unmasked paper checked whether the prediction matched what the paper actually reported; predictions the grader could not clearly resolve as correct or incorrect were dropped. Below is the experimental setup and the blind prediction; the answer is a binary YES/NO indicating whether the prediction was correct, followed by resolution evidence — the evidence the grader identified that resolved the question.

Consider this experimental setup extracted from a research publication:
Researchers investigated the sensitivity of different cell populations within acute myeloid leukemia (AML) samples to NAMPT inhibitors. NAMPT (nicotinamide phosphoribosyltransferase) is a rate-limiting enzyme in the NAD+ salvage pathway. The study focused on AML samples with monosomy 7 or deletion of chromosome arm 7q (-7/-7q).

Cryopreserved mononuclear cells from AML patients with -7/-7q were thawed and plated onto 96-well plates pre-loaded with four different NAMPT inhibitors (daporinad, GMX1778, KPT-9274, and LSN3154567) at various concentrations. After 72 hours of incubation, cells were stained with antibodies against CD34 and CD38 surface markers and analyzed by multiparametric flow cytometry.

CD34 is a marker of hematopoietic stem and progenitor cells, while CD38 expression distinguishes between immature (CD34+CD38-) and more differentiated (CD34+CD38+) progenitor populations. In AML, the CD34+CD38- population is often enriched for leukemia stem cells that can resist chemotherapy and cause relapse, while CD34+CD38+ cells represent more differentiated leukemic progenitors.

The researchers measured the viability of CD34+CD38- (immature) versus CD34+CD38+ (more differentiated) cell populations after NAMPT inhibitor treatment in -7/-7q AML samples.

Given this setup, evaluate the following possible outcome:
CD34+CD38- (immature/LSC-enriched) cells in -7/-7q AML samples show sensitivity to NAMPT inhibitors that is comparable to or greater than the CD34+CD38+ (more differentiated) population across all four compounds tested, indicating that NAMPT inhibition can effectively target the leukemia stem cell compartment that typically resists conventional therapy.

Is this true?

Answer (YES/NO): NO